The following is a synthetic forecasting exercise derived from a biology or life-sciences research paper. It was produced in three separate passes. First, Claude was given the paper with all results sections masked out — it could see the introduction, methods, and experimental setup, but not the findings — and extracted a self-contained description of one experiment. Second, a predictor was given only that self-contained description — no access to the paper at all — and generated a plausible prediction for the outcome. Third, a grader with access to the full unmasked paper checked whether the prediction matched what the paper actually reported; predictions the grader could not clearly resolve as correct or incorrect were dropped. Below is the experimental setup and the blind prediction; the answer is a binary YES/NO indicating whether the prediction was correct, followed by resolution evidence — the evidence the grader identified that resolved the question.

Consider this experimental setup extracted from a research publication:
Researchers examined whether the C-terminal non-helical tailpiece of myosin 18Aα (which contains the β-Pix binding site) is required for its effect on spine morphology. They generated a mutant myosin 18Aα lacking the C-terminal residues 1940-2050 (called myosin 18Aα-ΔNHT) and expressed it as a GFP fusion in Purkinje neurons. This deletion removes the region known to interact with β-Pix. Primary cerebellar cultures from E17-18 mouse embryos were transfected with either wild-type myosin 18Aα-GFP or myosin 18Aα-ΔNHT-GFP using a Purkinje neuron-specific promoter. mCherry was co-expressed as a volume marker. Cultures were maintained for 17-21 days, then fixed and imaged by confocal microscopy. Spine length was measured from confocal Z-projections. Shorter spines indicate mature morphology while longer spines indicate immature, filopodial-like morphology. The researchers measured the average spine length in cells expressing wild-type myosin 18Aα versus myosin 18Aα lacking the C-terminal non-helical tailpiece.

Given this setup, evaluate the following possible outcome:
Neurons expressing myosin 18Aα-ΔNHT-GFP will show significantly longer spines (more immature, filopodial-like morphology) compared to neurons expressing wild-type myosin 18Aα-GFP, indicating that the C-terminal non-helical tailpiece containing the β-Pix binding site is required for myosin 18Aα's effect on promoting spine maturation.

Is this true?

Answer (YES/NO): NO